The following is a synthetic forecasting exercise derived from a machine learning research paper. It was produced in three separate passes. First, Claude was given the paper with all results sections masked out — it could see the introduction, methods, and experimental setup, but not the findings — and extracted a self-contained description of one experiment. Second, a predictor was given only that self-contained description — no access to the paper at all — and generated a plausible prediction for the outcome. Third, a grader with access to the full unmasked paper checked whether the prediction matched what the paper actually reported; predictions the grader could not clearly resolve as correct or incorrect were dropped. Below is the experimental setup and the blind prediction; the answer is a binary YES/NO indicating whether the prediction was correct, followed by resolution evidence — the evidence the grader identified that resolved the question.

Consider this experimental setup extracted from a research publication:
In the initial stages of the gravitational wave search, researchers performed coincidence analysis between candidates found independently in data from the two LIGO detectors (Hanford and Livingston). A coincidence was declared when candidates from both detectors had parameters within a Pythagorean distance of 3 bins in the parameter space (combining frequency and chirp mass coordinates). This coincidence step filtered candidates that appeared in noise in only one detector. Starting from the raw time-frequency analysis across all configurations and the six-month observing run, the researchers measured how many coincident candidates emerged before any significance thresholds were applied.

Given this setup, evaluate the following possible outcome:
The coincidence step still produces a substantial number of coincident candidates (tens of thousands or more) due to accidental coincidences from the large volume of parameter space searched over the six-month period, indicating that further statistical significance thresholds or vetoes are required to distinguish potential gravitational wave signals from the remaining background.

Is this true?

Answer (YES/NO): YES